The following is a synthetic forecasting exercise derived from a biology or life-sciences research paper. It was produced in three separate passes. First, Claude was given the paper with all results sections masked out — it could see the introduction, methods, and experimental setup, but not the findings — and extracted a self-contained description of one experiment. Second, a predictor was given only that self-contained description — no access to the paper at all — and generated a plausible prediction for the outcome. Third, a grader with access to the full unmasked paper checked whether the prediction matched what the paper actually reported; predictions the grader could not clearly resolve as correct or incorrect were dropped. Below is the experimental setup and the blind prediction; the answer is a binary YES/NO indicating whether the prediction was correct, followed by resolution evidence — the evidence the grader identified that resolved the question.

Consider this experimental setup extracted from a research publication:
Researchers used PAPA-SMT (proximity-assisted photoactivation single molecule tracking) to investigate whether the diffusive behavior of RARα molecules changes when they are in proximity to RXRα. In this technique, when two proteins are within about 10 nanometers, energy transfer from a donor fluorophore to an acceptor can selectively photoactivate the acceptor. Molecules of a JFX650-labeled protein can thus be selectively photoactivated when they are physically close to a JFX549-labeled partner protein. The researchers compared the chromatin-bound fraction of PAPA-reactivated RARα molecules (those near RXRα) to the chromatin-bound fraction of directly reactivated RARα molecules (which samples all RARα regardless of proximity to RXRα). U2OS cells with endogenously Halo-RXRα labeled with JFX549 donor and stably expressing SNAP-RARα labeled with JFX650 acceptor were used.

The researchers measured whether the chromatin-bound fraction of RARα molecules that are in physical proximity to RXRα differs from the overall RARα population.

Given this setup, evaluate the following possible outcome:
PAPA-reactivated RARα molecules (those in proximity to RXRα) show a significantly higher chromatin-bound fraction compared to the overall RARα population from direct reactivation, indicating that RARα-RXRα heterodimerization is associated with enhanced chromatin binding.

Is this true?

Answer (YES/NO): YES